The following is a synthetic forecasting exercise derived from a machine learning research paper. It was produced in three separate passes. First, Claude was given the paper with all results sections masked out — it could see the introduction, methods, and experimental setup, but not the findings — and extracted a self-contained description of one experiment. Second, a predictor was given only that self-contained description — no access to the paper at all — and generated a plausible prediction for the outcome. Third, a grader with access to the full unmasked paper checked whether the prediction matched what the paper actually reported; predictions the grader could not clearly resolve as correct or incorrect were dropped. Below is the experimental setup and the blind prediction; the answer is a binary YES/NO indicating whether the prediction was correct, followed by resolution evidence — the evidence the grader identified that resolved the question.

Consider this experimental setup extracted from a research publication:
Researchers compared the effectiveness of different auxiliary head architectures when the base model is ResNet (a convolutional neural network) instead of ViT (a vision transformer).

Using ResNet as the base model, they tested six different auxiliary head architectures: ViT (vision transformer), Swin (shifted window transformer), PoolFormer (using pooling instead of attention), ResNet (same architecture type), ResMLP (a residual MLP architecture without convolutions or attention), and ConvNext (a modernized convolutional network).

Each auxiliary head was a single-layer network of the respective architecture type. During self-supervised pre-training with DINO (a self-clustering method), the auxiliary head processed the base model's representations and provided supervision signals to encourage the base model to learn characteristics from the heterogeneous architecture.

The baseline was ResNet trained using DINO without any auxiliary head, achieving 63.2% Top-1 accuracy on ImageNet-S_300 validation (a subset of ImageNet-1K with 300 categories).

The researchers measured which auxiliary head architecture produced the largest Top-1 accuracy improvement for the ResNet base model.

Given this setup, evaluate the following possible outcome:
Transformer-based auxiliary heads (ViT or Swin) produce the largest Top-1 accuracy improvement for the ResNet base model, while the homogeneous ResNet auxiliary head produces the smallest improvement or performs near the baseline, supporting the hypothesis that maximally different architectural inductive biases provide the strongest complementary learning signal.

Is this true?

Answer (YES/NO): NO